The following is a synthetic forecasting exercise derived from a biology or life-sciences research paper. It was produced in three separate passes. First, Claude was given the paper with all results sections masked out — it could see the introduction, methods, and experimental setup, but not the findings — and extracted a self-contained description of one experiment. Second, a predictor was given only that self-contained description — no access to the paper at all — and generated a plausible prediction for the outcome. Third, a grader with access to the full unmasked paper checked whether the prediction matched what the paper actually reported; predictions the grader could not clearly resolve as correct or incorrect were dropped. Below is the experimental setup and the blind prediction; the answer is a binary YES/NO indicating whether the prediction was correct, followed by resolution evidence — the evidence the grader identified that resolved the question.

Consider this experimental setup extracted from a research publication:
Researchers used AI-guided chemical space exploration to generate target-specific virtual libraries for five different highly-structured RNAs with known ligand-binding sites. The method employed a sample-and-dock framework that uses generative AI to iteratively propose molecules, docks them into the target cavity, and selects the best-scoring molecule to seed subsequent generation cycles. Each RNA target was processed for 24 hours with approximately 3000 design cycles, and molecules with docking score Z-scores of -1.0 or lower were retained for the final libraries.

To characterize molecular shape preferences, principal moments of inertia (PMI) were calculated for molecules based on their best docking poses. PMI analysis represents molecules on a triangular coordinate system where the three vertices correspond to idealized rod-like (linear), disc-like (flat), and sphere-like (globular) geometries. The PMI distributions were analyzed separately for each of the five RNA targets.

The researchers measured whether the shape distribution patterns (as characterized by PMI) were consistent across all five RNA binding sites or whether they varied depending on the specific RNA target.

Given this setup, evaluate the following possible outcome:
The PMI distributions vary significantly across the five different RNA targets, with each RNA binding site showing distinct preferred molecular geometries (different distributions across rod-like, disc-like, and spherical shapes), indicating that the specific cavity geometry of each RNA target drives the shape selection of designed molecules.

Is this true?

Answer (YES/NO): NO